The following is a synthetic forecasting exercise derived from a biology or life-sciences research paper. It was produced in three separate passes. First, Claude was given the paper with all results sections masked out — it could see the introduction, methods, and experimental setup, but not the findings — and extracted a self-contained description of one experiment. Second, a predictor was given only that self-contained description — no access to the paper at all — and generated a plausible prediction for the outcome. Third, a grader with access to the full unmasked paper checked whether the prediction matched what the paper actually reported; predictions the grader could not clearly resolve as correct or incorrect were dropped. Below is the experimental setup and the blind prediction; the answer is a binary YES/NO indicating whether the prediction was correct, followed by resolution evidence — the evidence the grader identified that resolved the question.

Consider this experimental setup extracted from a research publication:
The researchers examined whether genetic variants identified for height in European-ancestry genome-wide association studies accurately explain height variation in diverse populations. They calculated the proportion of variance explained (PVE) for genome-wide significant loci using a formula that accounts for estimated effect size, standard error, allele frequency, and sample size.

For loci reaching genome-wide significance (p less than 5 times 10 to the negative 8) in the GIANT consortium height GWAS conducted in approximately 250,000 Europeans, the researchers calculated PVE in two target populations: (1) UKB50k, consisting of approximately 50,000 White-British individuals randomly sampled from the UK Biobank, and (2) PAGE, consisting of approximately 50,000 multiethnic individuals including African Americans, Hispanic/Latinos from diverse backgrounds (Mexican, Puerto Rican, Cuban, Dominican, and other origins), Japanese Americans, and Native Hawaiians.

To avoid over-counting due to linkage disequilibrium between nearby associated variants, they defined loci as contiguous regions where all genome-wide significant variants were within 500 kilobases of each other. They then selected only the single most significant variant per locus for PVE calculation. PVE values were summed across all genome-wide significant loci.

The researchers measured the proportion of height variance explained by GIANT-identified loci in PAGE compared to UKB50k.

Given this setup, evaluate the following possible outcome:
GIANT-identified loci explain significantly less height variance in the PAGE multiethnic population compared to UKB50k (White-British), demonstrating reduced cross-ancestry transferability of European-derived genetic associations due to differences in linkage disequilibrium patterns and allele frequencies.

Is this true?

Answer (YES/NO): YES